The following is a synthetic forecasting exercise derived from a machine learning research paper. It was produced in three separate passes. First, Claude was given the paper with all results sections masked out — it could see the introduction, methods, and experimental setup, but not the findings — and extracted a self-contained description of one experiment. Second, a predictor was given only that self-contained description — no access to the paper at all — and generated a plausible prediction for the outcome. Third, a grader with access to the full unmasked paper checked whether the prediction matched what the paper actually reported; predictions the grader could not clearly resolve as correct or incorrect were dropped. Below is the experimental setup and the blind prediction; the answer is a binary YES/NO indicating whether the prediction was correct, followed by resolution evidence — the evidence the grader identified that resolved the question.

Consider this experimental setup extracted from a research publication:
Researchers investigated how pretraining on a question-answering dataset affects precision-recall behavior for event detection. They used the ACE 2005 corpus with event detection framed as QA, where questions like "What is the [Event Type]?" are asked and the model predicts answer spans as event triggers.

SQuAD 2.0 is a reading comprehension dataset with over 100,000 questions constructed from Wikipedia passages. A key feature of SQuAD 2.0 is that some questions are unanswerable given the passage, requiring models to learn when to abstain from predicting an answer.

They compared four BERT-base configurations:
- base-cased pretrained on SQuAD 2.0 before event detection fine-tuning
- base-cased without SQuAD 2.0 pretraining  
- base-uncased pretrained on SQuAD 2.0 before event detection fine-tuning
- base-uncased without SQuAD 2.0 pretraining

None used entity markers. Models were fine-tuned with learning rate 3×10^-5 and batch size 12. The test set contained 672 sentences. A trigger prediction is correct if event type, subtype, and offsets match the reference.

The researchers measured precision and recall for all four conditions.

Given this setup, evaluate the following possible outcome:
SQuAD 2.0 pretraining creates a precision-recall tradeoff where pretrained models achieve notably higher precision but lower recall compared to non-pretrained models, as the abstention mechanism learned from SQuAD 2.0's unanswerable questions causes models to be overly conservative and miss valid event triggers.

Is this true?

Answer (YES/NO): YES